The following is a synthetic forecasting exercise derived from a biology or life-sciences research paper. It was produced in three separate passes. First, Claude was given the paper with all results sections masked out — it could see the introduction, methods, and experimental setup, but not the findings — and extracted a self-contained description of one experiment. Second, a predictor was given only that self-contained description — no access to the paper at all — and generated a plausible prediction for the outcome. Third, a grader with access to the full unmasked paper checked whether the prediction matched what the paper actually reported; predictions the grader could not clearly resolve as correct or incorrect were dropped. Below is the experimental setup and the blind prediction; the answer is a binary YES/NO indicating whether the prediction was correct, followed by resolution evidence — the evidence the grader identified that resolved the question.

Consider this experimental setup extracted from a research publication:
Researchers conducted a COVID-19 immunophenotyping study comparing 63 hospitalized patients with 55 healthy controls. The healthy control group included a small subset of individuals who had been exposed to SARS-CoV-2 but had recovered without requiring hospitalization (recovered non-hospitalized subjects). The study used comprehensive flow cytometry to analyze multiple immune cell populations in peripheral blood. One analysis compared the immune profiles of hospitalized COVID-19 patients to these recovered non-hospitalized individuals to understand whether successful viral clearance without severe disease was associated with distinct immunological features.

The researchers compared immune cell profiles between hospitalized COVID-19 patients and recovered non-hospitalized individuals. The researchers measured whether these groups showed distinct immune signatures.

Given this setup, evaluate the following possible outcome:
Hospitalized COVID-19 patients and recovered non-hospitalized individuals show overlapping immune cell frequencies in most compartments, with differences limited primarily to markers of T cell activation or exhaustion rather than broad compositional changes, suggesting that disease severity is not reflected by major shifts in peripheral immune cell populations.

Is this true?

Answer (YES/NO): NO